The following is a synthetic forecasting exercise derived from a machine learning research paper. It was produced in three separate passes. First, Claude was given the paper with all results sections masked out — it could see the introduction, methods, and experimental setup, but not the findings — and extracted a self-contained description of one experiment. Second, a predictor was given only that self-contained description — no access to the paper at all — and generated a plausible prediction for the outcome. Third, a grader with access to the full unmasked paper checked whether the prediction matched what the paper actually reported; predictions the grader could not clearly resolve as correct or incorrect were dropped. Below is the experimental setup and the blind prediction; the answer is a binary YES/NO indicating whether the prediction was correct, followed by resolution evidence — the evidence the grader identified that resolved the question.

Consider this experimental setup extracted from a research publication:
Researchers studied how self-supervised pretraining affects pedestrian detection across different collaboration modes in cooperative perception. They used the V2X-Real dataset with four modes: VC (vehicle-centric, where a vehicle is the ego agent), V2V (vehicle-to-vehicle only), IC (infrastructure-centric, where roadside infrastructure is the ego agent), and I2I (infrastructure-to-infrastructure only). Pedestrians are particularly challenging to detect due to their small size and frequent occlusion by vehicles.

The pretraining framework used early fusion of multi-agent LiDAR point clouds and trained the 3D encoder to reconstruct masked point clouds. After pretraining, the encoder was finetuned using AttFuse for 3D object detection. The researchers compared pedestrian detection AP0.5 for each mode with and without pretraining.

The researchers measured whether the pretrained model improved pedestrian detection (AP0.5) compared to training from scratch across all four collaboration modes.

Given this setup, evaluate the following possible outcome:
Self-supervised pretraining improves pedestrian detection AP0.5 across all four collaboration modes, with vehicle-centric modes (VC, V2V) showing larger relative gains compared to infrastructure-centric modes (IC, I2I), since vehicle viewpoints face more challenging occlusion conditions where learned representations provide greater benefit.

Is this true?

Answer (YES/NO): NO